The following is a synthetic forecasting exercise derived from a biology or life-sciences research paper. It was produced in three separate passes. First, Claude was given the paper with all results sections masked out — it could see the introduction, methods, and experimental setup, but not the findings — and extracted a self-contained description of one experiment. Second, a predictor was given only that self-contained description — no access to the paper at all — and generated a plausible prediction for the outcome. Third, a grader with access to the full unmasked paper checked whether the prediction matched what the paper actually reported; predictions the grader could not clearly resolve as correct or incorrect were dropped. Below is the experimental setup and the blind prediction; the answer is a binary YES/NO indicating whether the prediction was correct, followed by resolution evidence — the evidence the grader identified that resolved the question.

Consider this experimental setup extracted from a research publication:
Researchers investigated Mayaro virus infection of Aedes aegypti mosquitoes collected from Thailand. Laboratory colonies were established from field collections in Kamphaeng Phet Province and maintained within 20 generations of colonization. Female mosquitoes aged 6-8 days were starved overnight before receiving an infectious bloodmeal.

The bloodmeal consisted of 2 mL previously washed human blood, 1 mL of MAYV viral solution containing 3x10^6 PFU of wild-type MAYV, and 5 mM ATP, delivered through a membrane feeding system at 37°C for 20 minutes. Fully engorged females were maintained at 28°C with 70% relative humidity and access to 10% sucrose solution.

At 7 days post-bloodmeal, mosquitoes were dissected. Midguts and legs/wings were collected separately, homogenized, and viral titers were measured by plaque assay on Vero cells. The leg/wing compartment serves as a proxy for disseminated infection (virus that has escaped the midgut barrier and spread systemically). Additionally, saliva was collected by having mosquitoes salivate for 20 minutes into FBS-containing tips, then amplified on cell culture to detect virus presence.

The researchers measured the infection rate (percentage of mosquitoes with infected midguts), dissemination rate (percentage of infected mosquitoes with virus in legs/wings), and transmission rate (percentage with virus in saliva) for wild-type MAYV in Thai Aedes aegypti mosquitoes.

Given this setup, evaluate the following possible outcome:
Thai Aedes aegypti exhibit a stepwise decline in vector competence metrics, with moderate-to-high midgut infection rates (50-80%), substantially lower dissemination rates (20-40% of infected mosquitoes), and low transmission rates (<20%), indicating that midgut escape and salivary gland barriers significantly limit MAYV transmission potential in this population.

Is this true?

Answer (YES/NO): NO